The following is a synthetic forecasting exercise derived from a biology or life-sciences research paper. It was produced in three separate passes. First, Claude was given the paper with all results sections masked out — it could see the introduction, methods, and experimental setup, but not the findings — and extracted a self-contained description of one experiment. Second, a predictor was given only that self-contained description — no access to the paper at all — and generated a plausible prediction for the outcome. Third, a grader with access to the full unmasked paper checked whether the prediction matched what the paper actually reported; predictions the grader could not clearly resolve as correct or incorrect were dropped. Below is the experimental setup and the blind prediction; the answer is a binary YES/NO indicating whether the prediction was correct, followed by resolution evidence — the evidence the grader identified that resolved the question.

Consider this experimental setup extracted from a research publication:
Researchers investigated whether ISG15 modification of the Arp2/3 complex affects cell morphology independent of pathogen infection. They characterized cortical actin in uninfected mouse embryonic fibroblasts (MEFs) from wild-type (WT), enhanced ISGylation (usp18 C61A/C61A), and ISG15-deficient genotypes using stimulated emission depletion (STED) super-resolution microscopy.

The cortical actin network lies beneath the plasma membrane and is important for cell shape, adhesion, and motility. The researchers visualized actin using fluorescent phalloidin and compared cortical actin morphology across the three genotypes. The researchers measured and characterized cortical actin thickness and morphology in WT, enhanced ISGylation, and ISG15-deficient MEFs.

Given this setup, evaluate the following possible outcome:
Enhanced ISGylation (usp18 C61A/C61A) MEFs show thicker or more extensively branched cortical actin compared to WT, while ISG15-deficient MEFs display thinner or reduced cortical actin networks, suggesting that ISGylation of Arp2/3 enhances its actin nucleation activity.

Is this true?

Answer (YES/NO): NO